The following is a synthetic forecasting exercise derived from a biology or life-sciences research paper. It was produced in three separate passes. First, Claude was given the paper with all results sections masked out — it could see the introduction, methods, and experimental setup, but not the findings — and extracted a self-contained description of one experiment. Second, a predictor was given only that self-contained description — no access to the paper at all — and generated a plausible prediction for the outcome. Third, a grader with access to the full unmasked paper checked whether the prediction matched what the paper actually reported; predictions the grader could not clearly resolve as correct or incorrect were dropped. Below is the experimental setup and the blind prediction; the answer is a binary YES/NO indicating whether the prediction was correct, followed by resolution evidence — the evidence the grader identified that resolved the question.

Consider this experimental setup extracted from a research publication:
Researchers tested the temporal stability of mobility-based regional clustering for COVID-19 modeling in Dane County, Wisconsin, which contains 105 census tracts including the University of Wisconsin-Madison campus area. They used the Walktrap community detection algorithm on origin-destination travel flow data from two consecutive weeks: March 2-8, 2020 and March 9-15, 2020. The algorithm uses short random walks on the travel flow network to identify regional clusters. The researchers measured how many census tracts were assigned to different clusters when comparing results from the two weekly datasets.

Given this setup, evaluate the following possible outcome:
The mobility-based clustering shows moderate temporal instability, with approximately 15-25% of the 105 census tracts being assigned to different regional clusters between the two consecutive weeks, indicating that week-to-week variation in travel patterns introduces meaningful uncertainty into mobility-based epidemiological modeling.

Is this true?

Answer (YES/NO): NO